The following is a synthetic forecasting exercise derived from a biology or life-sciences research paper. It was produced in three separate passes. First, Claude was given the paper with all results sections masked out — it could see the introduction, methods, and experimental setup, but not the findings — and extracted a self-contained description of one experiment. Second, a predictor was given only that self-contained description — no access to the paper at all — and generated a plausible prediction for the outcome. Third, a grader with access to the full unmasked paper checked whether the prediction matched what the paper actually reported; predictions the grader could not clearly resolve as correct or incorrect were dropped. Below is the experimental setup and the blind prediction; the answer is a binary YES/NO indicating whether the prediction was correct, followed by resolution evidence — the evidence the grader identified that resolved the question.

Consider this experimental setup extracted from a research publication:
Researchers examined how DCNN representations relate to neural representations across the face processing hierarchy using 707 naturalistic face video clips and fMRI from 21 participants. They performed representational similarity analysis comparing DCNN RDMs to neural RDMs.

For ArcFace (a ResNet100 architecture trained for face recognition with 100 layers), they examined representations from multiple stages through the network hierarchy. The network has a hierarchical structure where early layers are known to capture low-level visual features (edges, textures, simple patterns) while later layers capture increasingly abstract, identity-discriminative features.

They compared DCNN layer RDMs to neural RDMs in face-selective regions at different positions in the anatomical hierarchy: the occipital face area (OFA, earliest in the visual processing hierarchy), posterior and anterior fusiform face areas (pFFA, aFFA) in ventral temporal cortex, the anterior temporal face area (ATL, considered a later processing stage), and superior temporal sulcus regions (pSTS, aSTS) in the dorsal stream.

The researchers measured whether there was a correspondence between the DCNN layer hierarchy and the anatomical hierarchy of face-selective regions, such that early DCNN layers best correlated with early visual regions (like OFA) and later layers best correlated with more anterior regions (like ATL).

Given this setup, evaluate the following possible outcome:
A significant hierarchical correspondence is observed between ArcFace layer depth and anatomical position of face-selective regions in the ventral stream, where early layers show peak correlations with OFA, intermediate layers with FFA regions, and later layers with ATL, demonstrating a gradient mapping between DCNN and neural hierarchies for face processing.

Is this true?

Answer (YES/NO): NO